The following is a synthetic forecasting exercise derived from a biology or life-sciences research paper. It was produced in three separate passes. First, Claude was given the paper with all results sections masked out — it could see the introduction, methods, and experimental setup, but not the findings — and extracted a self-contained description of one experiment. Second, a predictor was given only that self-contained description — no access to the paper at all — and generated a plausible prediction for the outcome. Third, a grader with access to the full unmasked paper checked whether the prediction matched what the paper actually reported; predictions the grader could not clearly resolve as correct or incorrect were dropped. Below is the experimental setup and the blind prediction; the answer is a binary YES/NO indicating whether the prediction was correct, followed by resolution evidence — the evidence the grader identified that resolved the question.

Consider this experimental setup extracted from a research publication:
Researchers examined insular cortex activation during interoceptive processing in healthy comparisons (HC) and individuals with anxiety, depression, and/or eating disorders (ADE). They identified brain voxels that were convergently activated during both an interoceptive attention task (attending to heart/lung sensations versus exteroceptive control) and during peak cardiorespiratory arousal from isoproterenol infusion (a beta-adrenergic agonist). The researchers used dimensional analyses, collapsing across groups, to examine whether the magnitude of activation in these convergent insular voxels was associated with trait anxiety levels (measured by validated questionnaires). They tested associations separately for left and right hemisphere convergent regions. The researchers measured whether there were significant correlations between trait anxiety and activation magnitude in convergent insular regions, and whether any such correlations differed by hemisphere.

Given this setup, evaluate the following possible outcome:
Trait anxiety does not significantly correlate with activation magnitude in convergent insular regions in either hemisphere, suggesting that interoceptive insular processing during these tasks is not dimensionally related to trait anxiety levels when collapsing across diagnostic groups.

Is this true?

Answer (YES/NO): YES